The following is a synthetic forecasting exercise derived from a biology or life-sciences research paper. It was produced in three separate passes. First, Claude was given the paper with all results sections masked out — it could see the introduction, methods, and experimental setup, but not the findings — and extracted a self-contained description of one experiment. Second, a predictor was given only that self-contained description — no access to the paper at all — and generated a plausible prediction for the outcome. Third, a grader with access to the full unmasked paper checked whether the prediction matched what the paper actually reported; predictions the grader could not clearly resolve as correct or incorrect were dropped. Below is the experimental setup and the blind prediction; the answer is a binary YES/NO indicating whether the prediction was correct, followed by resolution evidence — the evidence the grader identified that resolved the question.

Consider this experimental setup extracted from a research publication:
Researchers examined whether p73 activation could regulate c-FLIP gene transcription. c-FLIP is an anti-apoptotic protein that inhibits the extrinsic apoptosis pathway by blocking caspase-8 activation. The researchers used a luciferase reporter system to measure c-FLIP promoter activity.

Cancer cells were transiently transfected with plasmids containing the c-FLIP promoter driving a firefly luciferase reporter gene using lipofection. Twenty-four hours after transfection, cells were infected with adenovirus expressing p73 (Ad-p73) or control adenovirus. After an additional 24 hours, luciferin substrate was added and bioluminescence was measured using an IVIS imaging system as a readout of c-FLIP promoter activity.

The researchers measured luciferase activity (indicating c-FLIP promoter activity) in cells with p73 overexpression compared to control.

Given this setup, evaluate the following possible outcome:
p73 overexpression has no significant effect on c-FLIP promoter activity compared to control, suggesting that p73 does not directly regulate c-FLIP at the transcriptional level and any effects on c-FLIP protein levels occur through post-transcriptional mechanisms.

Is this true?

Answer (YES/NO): NO